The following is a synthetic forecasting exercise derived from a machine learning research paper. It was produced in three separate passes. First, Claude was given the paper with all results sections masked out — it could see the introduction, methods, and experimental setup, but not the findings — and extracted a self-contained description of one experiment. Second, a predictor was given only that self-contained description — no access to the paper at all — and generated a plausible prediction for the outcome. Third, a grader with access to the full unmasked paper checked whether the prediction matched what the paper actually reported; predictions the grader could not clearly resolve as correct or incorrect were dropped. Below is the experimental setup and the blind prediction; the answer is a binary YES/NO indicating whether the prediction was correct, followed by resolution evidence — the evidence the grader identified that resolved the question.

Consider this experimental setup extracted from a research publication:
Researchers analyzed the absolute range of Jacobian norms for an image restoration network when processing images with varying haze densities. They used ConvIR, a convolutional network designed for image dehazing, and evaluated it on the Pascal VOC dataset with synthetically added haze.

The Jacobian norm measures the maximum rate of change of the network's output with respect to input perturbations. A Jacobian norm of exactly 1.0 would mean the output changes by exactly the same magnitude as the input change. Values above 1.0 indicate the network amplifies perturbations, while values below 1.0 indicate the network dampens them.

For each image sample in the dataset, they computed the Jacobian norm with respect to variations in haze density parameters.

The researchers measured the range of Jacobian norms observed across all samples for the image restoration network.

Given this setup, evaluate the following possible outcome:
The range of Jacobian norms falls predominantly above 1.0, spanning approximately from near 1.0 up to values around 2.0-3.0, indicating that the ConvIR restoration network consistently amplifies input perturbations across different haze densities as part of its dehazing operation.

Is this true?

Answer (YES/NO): NO